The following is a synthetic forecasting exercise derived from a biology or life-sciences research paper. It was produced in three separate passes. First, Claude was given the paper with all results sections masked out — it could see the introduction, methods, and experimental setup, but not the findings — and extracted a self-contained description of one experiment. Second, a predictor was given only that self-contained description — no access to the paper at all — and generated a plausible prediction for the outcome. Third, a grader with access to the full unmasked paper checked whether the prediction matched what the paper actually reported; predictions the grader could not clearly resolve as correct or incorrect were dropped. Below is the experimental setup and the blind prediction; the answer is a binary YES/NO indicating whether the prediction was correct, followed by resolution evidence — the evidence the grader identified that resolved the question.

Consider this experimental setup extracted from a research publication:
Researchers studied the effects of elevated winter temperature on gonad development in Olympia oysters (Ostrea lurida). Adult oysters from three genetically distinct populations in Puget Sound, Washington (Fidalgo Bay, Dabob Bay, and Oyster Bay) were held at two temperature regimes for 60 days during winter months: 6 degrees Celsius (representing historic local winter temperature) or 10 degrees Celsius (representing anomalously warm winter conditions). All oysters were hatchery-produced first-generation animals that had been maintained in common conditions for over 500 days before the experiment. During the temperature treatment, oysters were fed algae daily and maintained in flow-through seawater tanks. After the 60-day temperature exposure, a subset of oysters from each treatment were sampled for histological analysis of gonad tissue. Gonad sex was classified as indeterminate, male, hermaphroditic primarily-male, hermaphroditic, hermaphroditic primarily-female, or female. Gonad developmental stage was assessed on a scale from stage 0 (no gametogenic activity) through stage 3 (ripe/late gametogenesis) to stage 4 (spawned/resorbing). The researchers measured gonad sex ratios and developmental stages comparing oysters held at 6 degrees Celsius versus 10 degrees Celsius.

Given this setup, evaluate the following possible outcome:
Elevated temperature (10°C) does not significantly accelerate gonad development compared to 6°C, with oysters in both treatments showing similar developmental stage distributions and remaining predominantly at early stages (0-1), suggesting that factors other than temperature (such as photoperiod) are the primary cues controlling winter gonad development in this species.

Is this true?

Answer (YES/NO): NO